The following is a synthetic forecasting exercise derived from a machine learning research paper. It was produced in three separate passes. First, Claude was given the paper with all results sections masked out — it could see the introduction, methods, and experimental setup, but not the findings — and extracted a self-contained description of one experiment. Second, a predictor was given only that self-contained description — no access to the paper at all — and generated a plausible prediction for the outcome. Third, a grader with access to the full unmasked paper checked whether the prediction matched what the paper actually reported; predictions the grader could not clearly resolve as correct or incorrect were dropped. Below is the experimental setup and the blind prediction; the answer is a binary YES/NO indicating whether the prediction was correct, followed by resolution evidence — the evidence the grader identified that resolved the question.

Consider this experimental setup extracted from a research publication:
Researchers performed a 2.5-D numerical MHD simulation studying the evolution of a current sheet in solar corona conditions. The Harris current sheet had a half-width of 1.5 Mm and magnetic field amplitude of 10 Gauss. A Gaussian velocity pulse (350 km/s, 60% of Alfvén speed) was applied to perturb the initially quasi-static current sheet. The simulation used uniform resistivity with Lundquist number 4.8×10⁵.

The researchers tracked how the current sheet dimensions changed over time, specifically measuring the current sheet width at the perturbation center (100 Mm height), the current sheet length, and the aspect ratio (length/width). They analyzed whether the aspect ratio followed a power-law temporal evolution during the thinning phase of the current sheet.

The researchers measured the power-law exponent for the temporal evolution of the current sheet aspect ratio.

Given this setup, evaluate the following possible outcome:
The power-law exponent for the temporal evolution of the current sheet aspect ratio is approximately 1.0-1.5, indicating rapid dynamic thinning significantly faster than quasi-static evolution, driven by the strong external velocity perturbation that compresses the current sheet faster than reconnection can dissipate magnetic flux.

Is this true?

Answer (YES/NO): NO